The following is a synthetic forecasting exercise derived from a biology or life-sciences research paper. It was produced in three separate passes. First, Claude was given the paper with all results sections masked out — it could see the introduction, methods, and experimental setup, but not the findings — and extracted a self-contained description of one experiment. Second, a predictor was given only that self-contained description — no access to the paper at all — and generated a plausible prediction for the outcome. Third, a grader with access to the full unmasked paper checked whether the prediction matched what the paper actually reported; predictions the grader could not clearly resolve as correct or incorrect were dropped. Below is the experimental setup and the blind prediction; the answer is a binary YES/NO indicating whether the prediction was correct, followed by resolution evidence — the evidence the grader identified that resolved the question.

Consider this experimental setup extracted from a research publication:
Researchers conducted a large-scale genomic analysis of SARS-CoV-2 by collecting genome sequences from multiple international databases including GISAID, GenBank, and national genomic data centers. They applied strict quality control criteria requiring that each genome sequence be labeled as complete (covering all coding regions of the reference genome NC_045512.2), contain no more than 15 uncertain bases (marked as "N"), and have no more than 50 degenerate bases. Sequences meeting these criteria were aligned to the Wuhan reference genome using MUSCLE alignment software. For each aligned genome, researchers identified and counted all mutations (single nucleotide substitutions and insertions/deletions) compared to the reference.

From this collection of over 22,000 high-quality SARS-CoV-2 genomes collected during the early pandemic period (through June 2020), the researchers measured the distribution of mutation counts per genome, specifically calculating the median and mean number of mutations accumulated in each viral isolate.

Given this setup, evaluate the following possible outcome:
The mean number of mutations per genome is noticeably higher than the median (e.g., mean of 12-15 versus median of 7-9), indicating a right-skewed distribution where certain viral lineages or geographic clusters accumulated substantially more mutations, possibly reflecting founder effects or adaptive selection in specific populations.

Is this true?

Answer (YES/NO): NO